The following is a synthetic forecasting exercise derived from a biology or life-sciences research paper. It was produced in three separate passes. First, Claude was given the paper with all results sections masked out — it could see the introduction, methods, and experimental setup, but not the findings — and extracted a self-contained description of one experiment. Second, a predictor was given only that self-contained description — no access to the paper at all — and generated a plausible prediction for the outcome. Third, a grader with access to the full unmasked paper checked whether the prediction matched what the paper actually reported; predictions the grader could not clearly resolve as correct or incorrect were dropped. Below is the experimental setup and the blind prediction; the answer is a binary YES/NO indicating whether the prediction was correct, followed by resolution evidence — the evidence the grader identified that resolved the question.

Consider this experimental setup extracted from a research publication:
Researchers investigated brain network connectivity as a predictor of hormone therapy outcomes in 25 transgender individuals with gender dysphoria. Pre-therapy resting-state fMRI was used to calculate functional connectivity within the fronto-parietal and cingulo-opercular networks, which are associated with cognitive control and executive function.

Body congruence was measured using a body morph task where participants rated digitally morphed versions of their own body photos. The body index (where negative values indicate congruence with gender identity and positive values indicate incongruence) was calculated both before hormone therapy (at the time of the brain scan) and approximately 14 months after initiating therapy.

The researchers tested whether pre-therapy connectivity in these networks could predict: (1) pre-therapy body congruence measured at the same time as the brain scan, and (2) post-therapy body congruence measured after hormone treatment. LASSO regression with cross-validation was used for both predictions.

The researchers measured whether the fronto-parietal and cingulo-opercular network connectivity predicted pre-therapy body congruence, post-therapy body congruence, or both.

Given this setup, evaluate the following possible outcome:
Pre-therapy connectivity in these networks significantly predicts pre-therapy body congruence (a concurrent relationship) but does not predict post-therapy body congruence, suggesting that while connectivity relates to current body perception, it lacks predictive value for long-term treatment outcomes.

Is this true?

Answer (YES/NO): NO